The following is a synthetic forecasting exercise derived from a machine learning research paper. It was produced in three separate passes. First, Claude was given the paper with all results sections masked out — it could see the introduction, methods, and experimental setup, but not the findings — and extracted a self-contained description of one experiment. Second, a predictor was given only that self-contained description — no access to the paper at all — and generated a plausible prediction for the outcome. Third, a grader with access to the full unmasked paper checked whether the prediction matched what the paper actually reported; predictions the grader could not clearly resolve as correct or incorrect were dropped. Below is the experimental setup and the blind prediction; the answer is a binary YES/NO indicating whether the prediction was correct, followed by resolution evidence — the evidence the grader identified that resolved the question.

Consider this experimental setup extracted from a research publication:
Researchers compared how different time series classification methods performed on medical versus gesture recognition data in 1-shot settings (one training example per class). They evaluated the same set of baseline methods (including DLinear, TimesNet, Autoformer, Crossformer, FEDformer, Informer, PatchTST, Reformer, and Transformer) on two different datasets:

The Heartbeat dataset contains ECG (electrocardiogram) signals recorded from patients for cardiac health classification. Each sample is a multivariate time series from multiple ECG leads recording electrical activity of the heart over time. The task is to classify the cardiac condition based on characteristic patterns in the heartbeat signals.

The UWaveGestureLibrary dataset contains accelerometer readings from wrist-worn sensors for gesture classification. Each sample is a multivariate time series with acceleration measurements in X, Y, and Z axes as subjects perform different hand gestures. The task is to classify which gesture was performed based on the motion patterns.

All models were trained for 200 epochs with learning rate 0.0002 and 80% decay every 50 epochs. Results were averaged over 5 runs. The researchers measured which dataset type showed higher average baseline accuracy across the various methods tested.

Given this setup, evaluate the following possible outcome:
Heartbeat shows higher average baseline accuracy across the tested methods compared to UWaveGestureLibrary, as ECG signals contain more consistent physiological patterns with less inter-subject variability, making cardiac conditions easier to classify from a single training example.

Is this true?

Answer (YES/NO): YES